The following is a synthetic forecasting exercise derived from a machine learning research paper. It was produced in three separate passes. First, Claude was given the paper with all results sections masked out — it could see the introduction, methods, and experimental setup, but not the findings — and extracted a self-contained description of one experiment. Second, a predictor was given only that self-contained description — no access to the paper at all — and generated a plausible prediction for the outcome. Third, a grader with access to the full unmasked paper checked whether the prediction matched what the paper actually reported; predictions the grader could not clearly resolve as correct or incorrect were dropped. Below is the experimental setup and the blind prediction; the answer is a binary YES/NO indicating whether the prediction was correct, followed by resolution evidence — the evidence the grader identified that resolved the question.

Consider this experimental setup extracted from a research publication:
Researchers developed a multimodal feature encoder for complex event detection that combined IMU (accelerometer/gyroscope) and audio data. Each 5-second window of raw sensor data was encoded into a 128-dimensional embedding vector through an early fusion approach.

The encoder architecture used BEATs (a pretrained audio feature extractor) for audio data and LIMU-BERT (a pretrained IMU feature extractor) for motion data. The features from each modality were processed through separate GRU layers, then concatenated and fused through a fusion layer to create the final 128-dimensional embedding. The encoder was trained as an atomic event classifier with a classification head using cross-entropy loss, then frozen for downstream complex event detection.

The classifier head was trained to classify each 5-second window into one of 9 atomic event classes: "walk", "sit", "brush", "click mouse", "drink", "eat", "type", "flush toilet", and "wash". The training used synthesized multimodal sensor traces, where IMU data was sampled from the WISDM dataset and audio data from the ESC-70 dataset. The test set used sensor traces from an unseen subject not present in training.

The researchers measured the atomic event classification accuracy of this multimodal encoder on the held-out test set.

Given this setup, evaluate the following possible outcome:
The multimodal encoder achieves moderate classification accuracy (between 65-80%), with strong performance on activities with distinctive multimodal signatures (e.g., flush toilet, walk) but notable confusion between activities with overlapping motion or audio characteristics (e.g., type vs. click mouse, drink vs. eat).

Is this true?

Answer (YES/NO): NO